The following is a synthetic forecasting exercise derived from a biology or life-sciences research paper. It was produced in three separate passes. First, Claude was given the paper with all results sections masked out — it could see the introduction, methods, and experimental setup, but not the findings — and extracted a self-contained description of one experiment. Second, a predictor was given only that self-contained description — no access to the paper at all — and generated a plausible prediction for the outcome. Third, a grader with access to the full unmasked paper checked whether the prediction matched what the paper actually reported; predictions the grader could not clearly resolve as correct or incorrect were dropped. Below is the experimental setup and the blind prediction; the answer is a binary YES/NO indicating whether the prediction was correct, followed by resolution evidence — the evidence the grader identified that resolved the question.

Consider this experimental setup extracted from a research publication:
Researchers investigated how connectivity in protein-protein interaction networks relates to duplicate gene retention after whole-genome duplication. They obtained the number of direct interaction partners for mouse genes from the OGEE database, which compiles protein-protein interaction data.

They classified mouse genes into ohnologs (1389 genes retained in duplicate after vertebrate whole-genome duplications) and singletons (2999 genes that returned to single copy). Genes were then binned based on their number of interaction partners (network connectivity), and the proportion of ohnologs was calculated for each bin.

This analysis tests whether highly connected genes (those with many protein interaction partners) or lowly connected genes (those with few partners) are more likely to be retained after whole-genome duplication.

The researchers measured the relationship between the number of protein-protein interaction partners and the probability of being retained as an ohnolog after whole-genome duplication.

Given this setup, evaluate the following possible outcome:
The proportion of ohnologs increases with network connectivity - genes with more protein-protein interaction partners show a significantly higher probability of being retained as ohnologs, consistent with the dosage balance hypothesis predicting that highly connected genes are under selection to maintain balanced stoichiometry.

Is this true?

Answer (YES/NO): YES